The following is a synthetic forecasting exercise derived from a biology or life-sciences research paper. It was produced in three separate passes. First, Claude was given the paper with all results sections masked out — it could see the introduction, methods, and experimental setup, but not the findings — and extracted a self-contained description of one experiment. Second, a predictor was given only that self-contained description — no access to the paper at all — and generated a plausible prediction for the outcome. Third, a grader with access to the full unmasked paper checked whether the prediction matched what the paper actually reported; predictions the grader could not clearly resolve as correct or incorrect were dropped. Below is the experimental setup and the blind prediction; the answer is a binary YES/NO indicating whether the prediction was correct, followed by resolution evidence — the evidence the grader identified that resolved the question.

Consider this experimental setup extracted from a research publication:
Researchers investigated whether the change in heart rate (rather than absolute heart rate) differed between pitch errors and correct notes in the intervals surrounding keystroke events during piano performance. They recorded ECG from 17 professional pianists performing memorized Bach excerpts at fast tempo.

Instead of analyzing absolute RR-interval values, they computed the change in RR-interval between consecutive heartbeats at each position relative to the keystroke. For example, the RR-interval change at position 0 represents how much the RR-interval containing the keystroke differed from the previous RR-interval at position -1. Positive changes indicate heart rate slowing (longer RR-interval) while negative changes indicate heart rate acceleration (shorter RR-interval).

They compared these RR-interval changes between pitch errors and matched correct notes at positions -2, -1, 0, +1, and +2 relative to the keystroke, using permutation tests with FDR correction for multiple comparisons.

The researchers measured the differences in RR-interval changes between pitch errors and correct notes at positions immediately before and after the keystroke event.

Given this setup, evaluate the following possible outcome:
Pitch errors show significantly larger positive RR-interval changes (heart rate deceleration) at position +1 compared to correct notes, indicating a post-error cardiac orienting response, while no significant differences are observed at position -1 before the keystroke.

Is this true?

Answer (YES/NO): NO